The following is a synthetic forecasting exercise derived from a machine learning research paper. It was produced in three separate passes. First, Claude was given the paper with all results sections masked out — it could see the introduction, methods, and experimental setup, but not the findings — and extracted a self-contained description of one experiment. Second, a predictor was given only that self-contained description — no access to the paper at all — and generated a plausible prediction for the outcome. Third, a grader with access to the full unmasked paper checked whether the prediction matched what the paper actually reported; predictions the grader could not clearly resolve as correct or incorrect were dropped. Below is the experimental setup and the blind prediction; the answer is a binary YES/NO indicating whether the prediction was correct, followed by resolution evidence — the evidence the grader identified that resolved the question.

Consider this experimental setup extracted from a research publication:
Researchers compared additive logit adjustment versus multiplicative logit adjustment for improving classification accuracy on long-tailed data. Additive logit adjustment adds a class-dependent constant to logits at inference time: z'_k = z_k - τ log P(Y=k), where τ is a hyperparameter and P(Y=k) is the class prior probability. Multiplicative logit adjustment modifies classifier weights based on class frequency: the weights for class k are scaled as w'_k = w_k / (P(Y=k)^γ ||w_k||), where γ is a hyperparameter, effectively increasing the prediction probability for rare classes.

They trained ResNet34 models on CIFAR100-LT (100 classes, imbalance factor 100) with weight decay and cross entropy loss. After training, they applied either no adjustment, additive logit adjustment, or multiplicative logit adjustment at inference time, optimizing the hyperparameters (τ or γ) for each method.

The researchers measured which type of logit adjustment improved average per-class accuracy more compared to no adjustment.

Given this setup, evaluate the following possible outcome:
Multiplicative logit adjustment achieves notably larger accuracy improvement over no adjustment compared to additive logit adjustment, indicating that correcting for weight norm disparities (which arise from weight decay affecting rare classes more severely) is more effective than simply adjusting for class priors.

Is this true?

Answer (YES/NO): YES